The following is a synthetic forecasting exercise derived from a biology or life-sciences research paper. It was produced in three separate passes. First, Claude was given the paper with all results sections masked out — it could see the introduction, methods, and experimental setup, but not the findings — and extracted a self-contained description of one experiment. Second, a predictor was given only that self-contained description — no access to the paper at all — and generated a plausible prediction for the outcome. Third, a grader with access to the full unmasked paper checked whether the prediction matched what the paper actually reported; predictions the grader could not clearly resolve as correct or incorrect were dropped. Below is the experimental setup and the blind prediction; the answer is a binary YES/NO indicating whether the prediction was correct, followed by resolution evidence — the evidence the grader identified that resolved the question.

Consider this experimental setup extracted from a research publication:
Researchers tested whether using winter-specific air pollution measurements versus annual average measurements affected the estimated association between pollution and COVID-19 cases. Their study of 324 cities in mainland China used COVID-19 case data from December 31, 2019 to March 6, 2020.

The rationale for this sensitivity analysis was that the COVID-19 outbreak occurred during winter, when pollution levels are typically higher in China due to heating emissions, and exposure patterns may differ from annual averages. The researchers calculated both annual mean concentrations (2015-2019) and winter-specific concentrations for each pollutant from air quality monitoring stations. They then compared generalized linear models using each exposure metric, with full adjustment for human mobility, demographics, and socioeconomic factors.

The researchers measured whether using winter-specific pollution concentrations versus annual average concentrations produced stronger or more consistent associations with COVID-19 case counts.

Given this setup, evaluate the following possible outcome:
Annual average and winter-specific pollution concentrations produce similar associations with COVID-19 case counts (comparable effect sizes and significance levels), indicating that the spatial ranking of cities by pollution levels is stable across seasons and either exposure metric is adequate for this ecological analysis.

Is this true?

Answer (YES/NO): YES